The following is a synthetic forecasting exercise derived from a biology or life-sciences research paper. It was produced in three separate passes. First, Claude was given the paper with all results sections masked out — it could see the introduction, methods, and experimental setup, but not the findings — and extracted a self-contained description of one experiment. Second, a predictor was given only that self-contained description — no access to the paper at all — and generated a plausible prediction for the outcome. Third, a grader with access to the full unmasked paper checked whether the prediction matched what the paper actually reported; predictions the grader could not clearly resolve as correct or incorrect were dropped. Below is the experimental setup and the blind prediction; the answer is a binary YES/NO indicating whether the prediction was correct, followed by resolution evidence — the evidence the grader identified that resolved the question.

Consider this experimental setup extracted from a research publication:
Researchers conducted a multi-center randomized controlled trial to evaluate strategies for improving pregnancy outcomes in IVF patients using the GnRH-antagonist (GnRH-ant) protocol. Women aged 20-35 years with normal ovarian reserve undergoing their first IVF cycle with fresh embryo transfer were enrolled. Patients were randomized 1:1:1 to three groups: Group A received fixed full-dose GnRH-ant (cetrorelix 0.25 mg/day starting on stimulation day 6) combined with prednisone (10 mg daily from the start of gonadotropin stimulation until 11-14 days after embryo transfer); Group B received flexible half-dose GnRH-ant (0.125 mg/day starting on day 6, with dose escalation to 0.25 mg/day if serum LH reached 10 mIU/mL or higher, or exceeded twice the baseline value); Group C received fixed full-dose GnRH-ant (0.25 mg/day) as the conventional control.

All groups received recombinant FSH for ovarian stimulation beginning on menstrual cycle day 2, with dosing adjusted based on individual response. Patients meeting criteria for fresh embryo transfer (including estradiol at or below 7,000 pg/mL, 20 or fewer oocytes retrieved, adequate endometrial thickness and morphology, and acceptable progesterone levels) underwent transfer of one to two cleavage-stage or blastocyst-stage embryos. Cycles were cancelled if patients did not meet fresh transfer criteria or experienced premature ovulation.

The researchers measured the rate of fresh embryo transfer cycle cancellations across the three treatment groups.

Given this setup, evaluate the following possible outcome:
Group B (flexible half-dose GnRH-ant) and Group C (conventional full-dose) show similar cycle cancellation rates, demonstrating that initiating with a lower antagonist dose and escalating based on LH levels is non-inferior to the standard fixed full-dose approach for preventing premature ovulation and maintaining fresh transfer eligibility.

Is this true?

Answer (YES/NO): NO